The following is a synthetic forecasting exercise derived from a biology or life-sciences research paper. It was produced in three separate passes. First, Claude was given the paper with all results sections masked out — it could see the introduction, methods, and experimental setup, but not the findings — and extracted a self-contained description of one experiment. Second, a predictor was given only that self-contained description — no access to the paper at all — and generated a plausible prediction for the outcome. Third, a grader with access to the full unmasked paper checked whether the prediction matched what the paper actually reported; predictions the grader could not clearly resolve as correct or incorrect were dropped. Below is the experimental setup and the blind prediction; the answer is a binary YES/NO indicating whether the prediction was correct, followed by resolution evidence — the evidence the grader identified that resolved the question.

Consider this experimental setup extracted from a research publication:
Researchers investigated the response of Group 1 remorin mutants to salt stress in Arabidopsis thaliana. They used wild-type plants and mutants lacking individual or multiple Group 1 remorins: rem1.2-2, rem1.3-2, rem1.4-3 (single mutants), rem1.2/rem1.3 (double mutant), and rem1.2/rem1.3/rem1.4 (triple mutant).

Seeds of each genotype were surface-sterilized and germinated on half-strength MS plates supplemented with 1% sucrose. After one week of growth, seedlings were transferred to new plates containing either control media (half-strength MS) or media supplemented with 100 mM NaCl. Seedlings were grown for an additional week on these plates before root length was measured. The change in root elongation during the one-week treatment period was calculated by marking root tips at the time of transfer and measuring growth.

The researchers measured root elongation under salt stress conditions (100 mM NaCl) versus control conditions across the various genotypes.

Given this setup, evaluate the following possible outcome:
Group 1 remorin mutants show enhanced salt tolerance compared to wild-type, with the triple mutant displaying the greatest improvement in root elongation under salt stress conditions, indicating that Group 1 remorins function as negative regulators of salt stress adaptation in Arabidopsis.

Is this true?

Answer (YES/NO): NO